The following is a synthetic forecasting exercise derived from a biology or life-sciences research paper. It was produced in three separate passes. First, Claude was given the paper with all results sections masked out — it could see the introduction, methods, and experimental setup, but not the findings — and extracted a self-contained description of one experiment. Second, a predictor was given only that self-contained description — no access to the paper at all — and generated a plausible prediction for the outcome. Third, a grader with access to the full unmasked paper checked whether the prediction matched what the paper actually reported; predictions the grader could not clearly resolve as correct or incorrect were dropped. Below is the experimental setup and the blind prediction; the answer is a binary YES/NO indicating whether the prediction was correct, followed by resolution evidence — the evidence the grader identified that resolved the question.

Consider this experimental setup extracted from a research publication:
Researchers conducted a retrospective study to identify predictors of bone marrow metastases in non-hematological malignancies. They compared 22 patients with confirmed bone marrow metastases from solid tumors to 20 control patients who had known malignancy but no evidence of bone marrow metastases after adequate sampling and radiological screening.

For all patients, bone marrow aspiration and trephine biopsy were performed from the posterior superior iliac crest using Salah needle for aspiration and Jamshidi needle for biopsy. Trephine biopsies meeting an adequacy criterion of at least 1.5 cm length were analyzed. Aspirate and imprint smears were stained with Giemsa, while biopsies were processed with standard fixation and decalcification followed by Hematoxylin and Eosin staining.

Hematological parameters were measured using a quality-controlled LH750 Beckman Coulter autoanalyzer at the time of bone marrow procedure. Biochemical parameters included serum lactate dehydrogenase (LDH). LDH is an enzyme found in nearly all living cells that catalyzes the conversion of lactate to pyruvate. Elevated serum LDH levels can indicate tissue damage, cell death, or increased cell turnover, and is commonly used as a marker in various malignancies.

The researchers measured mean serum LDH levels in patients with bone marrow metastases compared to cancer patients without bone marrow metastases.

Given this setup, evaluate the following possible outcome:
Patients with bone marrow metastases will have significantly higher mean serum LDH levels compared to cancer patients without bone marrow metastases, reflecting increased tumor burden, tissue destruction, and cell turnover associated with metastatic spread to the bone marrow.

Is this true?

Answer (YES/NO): YES